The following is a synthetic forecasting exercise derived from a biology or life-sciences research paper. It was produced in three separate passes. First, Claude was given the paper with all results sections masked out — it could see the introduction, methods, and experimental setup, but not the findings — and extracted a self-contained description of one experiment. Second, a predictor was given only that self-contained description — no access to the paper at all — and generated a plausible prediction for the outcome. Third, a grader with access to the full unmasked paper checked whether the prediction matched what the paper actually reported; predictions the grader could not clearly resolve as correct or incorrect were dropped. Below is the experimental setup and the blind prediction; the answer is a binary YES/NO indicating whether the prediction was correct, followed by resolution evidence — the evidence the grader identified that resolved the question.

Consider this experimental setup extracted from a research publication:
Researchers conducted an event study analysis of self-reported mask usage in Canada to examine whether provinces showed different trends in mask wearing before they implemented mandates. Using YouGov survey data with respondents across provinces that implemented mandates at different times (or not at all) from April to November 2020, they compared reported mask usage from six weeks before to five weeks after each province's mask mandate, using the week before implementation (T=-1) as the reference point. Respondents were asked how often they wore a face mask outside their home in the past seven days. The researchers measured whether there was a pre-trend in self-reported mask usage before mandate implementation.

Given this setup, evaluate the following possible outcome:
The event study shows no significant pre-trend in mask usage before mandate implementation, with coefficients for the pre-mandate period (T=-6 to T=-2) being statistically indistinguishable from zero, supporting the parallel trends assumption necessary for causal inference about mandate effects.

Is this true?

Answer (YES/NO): YES